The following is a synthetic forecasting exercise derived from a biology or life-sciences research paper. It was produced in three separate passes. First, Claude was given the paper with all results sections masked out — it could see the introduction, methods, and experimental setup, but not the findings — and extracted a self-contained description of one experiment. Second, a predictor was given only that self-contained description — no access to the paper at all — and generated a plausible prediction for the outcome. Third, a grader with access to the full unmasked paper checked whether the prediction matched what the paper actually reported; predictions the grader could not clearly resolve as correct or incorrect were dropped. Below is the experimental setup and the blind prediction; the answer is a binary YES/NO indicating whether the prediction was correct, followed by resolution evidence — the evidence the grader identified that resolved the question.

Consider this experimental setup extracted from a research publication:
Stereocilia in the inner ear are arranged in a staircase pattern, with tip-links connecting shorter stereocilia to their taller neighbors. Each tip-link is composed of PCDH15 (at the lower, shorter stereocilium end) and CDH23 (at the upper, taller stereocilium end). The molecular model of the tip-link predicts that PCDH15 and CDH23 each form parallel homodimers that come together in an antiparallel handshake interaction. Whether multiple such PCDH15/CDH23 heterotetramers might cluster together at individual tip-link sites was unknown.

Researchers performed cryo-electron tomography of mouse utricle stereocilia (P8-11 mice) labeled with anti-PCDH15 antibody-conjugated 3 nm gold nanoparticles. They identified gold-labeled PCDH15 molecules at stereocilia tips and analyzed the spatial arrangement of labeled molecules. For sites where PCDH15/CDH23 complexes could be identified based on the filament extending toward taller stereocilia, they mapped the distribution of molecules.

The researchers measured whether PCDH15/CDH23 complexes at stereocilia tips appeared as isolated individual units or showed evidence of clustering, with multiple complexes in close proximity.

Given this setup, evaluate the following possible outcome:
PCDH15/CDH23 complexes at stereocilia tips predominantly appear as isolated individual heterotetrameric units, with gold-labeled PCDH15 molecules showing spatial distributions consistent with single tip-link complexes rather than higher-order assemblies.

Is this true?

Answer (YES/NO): NO